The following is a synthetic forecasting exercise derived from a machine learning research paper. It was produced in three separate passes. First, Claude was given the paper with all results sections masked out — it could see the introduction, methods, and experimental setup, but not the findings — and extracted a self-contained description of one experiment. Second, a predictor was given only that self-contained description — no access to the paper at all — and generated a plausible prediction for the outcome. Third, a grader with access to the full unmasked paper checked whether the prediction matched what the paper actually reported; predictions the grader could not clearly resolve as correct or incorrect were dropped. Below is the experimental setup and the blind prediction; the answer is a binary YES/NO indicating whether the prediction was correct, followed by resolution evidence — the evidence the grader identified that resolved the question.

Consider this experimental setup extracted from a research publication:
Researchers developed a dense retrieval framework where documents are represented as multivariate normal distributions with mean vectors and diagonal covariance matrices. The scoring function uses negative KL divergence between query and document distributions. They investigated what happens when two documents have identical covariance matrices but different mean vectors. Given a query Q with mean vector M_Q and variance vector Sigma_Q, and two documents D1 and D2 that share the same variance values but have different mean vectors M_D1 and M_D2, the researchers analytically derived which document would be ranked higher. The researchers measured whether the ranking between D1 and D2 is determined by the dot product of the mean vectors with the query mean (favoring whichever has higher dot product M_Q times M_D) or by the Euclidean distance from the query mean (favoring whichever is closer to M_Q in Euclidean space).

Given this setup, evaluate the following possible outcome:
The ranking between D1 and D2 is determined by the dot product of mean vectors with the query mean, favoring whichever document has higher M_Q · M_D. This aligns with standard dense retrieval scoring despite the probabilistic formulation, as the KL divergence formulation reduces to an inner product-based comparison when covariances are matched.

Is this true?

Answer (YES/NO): NO